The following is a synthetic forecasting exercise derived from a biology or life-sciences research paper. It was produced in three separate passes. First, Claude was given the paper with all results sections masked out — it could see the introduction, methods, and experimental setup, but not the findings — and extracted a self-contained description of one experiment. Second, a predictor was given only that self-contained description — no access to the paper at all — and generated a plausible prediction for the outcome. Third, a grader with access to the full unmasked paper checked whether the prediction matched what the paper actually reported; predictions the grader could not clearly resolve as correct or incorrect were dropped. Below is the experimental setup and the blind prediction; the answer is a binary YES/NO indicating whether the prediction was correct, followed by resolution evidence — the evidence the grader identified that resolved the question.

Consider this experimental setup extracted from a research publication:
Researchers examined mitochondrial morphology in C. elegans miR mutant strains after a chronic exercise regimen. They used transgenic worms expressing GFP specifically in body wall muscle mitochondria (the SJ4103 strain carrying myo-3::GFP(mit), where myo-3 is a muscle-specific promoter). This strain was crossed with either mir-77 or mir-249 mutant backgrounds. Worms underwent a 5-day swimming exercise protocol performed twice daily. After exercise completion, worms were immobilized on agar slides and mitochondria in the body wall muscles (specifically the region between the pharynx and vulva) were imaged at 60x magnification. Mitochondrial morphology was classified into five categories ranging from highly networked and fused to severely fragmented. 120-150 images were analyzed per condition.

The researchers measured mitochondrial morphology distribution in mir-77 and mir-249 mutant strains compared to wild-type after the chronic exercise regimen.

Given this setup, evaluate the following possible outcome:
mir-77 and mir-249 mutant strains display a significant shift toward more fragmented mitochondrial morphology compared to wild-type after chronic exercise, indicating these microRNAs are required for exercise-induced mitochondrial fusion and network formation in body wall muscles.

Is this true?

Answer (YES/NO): YES